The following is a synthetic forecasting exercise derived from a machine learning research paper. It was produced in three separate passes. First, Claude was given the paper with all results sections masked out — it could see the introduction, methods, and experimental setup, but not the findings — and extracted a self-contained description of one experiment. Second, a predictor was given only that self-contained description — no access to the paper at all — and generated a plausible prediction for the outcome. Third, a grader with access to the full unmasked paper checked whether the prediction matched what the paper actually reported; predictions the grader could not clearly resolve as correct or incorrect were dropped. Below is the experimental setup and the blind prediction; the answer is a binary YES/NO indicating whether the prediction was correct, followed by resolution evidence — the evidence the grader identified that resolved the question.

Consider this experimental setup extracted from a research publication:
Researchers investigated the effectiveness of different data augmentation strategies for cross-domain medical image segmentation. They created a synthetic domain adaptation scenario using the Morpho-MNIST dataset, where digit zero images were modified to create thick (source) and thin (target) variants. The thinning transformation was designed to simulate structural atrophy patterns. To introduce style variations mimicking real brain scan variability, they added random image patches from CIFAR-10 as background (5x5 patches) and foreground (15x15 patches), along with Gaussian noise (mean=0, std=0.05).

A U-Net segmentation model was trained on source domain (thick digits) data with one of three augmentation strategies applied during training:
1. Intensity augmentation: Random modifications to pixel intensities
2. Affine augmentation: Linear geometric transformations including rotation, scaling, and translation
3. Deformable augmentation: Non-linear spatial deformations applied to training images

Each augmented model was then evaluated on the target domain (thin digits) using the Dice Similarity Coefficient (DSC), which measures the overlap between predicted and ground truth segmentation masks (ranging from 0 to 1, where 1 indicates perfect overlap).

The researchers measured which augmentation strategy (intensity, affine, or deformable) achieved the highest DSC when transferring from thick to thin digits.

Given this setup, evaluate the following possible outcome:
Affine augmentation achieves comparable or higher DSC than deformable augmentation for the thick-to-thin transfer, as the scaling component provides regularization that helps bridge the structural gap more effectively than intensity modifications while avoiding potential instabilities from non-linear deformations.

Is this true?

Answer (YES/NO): NO